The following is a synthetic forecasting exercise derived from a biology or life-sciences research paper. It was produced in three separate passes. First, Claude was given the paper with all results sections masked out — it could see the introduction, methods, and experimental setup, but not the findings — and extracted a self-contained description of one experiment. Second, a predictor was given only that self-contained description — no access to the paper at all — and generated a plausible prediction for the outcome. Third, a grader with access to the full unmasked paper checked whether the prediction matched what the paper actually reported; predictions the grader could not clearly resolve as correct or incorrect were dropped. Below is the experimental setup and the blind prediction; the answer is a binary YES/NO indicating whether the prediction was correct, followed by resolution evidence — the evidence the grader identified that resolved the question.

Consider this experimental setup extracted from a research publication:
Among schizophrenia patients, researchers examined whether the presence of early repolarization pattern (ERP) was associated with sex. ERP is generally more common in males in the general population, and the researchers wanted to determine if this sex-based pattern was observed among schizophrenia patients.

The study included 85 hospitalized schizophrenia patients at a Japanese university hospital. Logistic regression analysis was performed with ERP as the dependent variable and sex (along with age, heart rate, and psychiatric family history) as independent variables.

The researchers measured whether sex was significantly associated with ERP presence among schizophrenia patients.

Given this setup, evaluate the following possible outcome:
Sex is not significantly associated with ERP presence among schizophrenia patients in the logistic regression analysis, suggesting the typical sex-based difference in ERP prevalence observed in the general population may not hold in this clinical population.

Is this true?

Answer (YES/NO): YES